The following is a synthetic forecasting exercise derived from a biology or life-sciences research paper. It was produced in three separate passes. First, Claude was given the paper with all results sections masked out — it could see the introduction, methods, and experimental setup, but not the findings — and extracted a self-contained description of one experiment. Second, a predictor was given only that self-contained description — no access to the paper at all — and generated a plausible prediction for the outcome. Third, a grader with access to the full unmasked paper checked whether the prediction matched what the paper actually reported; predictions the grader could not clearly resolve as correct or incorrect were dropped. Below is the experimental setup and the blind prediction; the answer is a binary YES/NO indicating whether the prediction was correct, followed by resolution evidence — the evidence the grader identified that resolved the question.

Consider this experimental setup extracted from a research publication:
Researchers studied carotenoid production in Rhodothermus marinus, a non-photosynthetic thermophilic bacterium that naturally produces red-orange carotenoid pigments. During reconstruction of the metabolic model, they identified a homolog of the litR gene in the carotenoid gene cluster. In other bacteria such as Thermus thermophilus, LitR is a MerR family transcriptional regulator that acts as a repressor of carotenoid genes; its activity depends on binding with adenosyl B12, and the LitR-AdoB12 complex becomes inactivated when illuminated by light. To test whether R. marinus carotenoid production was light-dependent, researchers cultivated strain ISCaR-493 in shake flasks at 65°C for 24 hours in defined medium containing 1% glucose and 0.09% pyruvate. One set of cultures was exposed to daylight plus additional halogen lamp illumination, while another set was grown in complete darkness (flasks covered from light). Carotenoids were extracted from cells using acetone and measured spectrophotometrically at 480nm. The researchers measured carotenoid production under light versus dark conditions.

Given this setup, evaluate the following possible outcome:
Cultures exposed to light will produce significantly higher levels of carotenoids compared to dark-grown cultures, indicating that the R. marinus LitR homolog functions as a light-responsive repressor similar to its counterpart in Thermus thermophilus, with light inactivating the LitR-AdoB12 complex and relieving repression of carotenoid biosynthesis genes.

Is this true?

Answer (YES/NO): YES